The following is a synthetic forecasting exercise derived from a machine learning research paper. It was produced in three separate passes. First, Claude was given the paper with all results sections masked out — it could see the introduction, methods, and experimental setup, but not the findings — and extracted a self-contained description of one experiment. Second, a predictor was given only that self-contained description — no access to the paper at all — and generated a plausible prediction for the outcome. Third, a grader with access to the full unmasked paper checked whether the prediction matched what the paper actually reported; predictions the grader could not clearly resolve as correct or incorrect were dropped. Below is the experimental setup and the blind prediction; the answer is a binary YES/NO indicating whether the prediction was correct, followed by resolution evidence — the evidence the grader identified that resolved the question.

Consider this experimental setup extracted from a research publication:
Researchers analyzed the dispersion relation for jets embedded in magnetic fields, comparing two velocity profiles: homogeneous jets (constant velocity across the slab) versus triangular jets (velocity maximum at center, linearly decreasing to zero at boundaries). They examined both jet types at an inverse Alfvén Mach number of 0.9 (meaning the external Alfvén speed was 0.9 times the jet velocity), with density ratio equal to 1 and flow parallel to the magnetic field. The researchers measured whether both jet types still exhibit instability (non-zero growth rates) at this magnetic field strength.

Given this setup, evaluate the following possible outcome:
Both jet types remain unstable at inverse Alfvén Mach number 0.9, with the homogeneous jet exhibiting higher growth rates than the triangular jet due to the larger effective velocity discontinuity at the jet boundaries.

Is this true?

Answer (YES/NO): NO